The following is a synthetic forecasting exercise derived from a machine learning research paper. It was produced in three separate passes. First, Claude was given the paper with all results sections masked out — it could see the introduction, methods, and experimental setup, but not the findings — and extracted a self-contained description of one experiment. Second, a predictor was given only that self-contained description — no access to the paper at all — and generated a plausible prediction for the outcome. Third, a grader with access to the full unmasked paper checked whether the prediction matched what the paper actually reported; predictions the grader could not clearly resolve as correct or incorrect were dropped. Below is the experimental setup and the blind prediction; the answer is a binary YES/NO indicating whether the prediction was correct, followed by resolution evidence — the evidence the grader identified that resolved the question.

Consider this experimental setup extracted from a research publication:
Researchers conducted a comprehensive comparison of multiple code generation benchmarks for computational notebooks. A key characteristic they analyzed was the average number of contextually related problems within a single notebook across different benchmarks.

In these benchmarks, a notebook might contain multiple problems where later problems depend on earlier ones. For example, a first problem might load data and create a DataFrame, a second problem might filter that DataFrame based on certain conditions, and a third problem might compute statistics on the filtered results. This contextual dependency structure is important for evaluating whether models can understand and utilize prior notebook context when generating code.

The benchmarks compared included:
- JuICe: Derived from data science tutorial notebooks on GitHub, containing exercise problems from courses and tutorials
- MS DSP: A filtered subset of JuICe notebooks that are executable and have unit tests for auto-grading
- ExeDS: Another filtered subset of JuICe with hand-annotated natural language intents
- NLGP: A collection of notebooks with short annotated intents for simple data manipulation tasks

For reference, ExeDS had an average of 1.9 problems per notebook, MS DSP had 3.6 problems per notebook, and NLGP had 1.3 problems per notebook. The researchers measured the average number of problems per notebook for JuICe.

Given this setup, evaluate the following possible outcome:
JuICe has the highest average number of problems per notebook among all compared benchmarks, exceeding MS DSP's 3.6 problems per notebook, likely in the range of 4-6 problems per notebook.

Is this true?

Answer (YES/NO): NO